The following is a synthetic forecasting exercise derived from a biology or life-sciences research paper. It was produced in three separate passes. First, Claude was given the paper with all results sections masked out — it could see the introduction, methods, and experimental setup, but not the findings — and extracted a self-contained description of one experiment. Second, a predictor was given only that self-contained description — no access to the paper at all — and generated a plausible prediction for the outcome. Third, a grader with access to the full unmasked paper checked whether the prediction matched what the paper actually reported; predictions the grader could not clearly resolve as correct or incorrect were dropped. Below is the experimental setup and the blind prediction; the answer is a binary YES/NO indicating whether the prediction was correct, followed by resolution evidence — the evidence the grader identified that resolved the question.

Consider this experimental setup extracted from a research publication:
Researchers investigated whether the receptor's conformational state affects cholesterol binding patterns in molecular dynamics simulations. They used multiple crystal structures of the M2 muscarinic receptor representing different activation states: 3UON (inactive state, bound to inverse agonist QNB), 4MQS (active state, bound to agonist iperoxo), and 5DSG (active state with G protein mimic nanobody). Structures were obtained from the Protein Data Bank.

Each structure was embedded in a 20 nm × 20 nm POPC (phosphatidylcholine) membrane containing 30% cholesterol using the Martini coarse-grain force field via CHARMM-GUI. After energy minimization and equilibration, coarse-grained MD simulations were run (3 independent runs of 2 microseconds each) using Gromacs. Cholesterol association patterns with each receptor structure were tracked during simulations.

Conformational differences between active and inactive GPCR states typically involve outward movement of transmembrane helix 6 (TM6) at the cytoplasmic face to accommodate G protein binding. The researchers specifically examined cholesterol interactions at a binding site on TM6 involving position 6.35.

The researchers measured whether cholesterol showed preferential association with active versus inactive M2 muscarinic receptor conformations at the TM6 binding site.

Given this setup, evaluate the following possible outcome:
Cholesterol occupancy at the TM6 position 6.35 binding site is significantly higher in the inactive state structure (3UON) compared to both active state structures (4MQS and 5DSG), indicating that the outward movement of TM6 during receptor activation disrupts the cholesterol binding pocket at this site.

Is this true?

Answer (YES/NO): YES